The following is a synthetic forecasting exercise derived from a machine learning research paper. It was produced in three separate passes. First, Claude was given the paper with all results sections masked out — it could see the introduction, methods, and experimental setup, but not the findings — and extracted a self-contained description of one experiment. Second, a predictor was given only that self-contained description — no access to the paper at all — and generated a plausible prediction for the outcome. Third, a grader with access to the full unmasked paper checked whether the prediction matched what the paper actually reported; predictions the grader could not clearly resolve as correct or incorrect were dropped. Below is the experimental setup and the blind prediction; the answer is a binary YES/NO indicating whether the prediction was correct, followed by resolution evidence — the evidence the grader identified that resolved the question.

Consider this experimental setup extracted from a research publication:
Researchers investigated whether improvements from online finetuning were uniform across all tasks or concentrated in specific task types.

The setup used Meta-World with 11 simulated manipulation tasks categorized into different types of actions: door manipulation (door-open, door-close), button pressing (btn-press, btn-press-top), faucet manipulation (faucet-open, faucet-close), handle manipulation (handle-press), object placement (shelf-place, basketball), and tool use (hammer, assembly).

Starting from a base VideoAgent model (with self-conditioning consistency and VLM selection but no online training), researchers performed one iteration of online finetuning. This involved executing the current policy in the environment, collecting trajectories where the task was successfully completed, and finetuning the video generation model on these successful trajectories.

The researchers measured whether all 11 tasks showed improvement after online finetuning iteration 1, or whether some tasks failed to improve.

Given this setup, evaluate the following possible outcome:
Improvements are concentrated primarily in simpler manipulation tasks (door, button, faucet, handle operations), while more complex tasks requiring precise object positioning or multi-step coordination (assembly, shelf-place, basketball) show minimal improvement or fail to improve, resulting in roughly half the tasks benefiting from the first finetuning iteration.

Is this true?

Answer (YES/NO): NO